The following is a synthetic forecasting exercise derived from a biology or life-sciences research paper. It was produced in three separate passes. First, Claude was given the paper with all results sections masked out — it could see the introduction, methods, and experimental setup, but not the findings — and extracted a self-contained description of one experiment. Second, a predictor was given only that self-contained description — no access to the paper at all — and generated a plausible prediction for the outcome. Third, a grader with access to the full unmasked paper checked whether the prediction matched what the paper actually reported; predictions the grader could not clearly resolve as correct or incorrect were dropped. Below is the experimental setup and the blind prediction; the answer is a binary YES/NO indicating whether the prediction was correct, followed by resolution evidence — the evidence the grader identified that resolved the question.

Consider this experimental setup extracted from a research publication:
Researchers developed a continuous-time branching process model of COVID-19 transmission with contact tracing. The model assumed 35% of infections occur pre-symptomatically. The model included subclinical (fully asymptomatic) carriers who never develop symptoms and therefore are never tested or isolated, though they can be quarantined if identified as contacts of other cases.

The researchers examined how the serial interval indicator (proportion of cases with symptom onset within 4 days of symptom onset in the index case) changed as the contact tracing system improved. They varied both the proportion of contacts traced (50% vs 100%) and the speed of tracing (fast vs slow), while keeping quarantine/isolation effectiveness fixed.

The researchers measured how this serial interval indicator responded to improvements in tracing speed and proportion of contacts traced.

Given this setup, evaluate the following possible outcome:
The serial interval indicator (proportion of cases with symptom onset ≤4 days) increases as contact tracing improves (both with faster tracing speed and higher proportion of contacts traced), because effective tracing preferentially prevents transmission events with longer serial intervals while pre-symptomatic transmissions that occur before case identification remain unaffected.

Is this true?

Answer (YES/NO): NO